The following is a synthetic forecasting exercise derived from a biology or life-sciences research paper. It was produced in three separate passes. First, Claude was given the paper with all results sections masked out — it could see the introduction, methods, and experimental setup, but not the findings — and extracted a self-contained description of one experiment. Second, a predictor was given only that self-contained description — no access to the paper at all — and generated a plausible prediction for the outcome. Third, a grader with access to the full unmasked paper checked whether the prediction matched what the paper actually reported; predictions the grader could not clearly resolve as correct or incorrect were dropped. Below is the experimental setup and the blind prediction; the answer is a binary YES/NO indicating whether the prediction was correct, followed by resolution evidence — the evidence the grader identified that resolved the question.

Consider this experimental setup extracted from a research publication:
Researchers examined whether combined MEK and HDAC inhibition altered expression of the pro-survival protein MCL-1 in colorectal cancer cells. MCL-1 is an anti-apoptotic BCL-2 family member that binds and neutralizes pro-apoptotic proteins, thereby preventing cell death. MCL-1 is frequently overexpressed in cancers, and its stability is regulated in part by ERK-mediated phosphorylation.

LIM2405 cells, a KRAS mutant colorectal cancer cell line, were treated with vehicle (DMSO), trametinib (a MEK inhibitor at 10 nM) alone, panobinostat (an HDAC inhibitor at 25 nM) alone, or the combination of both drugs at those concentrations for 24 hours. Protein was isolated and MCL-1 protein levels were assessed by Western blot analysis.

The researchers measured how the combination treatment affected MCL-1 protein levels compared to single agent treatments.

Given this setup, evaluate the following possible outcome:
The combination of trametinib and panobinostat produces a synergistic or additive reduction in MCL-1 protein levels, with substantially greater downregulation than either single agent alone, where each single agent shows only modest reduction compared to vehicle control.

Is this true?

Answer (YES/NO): NO